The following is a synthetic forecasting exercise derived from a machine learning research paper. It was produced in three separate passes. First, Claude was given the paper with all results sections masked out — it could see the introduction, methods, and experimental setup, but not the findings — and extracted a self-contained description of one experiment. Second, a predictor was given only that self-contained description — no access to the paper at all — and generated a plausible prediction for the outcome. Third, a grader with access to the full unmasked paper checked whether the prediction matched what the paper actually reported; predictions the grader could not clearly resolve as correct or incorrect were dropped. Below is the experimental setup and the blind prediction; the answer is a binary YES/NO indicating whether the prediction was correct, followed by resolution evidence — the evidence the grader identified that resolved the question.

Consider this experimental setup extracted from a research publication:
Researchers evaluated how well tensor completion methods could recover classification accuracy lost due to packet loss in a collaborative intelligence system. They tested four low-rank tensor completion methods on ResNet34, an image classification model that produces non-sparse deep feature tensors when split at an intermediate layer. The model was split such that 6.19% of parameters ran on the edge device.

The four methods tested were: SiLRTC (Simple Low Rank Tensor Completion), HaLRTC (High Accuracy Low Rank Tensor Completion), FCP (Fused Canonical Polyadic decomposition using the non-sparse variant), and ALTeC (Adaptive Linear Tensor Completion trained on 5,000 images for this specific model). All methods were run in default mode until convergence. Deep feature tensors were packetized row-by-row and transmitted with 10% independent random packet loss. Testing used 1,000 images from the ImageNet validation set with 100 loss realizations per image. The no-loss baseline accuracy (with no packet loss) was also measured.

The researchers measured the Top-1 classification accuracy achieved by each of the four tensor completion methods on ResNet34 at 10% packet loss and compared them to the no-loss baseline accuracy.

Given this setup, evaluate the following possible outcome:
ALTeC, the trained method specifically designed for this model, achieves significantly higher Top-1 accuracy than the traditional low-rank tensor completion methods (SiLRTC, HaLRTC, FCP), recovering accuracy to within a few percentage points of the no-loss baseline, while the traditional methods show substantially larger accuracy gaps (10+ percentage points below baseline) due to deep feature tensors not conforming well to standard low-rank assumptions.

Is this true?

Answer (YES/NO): NO